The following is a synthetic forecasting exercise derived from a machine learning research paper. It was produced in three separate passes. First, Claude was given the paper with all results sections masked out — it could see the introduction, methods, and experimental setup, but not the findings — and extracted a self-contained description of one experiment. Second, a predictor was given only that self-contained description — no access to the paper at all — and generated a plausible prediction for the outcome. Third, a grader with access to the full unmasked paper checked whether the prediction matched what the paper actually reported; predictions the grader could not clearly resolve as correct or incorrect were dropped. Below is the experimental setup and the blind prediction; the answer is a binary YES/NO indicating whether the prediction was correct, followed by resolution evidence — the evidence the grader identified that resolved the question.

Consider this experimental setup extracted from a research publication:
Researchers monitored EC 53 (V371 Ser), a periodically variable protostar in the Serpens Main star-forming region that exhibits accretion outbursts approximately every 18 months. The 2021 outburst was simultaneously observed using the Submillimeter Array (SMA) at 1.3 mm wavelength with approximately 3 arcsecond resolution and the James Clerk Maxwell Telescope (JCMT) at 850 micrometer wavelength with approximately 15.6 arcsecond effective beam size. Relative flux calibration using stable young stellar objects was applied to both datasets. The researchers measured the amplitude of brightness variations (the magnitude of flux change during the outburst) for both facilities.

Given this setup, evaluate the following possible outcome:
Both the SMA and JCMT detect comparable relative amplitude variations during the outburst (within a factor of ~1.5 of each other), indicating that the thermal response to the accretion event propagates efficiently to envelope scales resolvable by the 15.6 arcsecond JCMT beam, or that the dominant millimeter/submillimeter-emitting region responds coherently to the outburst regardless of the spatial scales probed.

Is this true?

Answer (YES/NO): YES